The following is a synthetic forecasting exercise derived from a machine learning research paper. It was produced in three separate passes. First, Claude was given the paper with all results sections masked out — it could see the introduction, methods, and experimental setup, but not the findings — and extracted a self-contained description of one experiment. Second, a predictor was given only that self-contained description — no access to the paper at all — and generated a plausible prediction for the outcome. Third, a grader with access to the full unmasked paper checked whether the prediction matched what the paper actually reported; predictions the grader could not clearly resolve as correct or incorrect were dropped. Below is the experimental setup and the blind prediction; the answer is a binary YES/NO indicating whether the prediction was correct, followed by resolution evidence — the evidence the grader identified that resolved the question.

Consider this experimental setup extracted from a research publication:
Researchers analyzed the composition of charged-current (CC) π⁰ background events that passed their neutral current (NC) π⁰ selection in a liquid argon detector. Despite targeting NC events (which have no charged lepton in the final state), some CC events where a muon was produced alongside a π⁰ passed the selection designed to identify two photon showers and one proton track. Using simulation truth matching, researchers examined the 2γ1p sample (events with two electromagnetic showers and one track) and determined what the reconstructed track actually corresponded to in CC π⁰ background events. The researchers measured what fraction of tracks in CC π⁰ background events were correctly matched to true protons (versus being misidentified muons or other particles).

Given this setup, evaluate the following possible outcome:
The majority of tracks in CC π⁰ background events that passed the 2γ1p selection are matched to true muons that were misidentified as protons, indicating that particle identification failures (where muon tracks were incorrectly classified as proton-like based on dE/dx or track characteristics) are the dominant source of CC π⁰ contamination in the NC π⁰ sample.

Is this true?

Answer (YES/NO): NO